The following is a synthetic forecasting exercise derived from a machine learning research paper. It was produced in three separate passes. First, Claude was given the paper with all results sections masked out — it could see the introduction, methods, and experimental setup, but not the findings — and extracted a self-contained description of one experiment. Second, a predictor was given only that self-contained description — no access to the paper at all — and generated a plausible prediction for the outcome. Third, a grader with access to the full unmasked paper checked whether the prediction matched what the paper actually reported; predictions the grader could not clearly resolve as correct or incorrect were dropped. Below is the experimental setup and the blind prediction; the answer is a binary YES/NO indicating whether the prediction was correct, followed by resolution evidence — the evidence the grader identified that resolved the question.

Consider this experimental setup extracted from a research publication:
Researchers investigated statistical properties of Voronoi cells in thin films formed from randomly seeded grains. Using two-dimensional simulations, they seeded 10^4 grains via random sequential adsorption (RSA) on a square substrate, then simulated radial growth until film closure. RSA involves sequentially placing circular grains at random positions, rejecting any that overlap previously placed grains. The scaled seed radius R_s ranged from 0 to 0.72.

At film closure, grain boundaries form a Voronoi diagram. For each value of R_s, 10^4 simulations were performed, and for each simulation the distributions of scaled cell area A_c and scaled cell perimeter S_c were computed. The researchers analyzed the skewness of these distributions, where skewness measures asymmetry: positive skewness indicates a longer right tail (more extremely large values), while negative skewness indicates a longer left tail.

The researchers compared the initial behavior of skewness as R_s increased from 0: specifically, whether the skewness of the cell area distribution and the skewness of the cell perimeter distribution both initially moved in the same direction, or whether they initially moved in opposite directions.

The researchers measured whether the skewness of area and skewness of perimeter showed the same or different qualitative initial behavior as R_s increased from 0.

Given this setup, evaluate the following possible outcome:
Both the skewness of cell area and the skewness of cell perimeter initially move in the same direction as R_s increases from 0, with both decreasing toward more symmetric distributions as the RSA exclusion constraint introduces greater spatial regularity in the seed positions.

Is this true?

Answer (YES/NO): NO